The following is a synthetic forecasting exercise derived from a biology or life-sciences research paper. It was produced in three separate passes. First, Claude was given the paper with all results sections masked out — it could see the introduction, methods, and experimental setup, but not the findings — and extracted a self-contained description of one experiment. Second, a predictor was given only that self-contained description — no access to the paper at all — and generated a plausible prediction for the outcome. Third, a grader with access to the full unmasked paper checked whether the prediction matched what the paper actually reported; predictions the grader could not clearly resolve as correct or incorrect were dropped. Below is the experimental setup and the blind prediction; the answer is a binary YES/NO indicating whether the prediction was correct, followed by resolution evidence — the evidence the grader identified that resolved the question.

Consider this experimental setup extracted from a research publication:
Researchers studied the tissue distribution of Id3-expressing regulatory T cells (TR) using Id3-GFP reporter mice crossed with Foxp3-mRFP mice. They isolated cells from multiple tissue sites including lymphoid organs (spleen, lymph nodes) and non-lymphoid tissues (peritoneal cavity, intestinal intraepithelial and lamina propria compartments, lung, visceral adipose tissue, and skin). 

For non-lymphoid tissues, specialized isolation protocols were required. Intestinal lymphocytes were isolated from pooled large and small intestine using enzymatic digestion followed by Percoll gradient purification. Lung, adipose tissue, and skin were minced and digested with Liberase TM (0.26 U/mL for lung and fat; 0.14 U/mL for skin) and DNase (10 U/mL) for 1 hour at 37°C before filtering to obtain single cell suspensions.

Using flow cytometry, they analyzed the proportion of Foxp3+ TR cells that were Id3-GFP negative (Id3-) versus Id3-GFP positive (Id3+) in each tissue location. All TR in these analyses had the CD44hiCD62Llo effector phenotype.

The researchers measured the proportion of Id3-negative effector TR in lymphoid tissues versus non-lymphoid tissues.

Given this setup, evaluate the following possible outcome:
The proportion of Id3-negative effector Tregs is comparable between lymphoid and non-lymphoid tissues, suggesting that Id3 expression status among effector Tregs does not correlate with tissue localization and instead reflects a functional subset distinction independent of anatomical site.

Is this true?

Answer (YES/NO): NO